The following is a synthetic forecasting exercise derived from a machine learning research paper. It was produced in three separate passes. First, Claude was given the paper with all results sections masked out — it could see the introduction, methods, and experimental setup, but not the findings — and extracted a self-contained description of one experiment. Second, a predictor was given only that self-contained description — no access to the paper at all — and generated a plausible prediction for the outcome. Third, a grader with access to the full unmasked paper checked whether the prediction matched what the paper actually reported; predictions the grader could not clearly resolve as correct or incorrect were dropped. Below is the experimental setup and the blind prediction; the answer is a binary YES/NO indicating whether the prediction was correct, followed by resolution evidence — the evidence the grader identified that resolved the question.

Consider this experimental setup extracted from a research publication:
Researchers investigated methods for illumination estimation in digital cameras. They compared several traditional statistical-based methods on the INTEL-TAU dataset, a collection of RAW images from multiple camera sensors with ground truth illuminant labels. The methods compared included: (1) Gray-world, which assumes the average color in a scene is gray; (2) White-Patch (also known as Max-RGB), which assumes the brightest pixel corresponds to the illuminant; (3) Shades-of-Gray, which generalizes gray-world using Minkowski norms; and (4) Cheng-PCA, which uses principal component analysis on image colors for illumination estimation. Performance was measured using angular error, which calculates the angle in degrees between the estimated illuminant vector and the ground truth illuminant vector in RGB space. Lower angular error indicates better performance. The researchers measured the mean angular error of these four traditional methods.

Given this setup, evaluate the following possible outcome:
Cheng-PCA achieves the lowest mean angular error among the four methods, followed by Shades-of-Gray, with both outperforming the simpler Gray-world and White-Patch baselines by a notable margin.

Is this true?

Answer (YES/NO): NO